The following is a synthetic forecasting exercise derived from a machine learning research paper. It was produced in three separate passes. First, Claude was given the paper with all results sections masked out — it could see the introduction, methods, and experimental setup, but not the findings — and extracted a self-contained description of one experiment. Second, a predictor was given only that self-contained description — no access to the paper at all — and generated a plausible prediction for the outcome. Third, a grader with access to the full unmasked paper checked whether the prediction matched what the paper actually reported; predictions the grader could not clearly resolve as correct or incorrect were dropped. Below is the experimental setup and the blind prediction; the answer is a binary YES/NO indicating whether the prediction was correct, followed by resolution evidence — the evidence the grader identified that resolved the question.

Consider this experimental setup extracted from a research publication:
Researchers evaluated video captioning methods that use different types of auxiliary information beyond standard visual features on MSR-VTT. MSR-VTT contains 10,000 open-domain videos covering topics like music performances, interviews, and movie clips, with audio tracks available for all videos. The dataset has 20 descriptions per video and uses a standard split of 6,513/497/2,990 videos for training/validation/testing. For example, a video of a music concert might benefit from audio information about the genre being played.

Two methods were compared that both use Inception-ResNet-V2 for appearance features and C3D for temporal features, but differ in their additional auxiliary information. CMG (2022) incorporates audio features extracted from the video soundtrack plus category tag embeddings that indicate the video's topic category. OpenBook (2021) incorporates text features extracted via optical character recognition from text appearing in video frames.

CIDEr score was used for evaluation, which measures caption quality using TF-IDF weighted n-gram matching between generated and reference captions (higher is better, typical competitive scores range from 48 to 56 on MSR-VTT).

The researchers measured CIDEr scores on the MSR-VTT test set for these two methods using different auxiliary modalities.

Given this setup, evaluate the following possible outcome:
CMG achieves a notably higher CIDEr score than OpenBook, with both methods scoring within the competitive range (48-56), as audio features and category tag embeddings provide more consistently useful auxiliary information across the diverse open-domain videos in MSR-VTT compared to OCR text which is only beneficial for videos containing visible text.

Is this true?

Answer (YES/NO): YES